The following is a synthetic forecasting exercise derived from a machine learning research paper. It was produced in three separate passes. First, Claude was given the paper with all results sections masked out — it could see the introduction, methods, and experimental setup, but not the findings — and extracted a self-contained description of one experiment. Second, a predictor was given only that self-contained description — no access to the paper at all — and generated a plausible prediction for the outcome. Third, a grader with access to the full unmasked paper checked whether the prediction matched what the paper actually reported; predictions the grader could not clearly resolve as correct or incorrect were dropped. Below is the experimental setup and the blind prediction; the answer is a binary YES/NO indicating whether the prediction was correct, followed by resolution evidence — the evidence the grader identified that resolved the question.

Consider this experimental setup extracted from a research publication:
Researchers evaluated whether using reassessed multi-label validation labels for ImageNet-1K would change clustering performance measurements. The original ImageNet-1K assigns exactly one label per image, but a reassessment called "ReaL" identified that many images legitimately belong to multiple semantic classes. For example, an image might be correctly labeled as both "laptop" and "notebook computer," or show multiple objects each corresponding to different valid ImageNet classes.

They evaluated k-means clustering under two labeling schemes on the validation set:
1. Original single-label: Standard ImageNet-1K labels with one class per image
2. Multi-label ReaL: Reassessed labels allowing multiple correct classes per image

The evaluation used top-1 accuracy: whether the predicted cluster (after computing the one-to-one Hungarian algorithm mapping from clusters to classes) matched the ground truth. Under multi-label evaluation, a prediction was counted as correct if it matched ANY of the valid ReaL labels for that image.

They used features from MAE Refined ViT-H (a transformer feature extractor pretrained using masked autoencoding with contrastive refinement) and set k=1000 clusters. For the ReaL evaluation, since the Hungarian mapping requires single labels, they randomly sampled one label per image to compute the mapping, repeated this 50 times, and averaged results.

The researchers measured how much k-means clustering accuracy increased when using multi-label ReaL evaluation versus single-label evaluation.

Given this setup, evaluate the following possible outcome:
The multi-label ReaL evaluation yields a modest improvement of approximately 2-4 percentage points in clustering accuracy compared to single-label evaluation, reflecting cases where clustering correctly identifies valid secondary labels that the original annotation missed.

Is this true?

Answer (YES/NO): NO